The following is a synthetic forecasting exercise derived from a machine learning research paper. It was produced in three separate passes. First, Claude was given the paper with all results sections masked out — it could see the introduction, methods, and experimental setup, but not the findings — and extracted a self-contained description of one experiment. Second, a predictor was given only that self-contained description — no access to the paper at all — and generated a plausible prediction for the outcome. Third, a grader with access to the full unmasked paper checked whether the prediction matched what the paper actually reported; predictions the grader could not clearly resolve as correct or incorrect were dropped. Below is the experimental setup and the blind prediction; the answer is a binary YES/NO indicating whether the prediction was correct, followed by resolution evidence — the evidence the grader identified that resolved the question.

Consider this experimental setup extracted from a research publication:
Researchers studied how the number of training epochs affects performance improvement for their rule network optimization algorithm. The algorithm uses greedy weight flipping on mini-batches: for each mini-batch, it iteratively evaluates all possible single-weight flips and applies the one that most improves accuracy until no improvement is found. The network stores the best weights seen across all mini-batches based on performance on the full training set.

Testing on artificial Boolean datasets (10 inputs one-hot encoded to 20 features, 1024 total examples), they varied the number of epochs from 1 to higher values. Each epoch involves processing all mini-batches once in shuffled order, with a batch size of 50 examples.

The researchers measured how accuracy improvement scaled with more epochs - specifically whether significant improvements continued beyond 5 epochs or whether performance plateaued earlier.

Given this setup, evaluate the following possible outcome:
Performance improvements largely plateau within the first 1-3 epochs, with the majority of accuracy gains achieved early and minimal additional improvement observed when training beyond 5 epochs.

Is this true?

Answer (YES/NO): NO